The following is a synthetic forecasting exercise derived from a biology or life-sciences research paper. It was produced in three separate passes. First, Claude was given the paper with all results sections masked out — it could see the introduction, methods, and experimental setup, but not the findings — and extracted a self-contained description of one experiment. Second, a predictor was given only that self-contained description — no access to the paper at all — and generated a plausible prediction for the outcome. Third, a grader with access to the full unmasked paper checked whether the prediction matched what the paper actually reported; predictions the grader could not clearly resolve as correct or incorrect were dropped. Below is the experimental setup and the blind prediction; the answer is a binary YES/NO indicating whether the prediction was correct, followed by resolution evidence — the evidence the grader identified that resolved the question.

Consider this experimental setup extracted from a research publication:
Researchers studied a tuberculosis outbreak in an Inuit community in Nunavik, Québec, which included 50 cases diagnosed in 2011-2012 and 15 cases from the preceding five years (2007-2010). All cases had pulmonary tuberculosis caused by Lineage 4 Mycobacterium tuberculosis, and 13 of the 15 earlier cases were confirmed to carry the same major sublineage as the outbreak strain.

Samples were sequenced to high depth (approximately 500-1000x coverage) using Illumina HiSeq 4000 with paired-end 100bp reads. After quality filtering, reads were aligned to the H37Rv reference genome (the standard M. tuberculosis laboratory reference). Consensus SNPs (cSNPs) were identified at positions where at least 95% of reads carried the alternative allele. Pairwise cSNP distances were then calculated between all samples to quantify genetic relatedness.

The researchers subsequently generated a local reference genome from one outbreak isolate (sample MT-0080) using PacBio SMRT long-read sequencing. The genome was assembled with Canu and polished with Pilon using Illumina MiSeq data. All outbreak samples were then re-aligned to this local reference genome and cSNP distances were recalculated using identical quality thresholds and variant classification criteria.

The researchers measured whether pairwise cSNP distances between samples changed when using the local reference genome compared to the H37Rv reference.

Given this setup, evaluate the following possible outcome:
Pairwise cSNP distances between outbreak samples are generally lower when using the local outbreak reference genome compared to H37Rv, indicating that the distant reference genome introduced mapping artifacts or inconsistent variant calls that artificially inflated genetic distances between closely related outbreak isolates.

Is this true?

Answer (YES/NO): NO